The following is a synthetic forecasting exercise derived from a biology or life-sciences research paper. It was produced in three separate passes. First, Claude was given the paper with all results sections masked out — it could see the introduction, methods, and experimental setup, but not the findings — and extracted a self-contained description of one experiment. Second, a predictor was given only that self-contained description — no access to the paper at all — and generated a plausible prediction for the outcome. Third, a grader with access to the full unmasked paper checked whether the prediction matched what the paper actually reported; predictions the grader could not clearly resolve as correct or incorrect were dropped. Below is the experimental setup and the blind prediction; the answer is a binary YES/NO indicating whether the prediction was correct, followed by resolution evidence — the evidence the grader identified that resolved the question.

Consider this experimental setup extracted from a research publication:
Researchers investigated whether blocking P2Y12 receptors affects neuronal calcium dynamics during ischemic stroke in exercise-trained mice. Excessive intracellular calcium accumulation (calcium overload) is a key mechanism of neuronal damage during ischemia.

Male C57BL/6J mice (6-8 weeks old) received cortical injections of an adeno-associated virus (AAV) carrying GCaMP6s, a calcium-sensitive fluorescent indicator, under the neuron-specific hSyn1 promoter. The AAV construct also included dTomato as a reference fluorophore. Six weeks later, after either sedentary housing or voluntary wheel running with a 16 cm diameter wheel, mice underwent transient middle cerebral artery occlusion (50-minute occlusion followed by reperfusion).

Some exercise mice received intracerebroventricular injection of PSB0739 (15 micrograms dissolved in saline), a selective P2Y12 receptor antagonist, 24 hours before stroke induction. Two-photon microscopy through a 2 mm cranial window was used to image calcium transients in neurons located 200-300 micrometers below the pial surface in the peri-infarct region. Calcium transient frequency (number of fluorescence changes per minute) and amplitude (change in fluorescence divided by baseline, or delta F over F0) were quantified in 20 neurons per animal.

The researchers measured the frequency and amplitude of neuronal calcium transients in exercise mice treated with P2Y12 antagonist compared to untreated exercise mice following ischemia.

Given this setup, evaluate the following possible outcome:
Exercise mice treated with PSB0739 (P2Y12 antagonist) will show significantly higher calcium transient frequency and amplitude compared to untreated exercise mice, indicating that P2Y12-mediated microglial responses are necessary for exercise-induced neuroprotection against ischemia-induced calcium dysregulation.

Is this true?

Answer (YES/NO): YES